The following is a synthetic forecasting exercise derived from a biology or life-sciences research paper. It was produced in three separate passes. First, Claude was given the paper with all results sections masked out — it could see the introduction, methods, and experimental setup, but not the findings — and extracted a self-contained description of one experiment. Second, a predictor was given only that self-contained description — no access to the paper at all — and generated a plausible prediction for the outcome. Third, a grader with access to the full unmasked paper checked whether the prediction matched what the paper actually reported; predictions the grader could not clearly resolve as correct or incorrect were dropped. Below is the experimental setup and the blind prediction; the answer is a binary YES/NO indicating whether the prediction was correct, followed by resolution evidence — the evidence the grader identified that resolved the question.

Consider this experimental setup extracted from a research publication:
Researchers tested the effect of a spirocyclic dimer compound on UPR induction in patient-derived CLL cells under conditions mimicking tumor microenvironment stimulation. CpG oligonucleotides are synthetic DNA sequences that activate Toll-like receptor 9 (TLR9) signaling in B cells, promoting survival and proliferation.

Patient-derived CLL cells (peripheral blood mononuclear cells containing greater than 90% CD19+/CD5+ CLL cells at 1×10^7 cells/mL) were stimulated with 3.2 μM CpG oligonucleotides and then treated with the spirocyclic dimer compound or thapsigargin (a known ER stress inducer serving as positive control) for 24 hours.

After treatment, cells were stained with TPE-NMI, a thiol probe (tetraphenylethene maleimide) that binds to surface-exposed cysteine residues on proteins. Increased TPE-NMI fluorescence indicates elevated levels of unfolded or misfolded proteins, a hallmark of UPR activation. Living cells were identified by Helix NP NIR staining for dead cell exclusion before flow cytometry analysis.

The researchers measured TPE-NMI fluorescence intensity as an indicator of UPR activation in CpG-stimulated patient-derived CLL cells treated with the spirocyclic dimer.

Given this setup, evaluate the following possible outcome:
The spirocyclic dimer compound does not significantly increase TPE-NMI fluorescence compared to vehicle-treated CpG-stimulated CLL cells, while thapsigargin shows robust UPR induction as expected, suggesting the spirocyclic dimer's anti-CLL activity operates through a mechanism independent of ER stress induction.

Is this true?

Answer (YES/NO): NO